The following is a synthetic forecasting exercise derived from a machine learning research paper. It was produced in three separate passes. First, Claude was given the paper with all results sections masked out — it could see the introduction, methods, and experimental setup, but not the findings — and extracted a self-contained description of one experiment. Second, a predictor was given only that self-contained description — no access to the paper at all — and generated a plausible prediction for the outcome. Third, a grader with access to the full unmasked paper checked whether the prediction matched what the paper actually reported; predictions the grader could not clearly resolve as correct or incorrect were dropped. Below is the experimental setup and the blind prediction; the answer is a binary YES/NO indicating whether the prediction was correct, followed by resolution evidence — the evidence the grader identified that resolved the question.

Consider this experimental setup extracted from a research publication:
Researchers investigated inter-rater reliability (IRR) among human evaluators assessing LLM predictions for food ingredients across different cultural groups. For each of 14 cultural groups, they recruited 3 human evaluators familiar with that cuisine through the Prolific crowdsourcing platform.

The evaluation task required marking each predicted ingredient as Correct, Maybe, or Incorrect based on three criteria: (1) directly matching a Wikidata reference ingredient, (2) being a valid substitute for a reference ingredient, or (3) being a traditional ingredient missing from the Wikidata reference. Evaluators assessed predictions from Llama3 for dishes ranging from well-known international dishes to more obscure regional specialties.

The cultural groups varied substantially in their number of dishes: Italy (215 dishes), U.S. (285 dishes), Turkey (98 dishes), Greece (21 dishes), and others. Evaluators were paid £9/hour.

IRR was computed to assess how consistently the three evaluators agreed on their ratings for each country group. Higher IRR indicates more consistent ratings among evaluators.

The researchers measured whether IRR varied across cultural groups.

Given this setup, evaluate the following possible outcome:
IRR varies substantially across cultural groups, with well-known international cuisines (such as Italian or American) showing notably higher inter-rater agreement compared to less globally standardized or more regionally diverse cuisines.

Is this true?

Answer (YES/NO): NO